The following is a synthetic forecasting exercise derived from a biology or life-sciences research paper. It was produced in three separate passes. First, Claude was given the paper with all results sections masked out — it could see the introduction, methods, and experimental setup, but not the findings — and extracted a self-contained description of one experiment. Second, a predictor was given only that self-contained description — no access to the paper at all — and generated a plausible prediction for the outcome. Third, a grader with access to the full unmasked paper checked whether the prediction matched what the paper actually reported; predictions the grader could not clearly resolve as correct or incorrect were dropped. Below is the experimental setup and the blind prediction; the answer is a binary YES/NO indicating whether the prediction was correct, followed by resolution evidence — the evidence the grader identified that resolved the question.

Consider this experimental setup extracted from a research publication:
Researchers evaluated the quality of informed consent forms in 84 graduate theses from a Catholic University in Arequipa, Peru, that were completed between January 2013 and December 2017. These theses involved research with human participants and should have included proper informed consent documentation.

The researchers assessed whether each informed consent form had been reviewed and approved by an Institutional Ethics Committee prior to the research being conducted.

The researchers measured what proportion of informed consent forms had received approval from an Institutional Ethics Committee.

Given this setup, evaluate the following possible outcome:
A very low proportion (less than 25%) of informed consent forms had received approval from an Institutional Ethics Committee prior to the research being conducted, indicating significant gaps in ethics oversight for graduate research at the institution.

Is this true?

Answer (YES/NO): YES